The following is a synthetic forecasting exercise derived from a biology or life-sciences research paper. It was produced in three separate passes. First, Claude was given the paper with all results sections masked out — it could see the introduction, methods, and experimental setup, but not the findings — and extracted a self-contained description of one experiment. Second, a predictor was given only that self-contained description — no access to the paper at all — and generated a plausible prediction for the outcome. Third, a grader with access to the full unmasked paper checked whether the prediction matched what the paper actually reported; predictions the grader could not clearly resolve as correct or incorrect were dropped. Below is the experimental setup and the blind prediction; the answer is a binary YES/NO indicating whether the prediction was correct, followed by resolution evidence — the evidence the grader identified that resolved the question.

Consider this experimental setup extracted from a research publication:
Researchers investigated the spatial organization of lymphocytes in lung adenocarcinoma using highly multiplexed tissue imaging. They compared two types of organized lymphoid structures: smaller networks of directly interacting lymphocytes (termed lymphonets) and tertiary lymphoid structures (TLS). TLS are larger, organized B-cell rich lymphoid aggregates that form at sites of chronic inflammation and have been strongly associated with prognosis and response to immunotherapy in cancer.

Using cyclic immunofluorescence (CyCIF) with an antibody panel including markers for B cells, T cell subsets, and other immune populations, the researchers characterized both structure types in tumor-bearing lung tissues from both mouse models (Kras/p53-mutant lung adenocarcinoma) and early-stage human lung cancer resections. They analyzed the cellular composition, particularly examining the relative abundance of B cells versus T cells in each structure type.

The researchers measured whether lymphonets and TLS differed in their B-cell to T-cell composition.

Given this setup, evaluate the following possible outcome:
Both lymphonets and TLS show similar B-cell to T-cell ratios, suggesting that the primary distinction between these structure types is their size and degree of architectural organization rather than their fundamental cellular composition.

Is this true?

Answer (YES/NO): NO